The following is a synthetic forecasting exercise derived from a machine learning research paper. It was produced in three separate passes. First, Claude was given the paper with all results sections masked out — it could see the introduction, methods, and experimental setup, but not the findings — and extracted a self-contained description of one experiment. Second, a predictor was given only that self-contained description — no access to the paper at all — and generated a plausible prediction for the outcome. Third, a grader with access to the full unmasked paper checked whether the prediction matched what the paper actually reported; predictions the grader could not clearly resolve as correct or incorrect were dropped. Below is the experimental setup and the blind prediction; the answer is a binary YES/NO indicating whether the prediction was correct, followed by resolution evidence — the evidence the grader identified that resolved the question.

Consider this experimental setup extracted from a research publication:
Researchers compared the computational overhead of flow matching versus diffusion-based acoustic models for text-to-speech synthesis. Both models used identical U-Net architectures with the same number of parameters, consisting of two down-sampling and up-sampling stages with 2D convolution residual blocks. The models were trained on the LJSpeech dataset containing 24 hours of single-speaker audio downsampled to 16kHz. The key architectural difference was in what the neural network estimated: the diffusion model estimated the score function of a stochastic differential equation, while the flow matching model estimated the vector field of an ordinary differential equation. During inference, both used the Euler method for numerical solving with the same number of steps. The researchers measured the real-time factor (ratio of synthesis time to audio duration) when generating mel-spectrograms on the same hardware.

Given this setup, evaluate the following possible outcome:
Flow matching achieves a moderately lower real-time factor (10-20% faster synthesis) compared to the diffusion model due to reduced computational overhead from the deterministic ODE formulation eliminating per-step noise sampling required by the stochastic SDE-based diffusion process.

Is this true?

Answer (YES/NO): NO